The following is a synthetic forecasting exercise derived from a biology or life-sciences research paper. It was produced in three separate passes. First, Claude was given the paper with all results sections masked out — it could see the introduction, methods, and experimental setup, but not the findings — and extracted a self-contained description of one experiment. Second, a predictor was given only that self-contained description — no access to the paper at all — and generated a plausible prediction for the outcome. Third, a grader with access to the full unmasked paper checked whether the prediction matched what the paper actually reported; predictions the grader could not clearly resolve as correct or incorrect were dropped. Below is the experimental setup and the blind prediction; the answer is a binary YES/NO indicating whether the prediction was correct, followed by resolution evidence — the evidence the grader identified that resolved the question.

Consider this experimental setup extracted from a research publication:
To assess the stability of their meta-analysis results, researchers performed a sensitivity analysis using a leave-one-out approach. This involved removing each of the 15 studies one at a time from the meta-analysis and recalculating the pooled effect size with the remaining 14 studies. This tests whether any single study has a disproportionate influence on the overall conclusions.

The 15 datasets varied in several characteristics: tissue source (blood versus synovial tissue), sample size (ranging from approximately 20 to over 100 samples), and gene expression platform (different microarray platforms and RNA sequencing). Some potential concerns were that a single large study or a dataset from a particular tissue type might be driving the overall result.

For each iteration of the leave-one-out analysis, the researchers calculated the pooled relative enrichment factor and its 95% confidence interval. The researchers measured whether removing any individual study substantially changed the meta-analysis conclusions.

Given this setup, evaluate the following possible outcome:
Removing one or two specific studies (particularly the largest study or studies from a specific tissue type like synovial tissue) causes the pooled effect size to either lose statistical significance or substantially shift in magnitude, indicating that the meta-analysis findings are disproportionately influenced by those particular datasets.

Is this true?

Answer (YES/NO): NO